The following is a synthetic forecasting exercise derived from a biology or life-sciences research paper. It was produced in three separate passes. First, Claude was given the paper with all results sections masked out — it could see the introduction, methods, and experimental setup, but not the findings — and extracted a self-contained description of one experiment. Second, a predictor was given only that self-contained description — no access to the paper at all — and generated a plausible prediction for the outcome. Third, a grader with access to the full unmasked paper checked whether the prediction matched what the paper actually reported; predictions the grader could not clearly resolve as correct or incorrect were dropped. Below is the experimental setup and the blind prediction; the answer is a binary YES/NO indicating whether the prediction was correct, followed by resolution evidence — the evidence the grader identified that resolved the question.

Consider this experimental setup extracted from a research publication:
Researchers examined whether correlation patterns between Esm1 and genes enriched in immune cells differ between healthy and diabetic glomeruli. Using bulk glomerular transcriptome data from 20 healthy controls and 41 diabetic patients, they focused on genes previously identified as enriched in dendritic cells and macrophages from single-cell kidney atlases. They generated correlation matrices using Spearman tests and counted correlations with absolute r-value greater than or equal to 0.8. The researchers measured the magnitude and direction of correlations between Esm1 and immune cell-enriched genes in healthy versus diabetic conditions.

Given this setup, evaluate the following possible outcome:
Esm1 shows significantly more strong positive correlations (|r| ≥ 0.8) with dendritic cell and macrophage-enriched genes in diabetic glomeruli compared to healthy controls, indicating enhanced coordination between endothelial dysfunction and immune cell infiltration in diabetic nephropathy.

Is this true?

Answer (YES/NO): NO